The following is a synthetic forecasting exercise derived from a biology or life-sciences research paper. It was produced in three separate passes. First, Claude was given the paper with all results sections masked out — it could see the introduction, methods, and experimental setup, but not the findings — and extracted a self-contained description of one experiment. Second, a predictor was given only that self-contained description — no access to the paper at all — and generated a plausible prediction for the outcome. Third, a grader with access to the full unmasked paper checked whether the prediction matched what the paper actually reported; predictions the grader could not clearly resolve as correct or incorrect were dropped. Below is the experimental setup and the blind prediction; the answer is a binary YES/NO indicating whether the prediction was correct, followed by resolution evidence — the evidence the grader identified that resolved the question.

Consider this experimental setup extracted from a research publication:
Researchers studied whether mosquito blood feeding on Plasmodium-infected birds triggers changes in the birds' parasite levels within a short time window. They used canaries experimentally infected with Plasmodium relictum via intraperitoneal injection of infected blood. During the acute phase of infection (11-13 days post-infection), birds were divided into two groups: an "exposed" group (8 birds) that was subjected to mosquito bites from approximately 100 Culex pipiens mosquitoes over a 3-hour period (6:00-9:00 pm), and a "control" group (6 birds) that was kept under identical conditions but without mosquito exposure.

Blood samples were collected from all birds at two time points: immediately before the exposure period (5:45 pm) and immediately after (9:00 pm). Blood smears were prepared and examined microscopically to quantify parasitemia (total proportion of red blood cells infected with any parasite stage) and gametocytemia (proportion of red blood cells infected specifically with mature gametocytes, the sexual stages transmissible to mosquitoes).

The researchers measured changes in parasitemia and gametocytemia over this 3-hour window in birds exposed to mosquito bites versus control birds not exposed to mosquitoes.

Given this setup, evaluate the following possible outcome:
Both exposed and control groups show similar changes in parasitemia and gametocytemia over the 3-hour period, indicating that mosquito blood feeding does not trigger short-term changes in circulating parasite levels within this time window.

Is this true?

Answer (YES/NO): YES